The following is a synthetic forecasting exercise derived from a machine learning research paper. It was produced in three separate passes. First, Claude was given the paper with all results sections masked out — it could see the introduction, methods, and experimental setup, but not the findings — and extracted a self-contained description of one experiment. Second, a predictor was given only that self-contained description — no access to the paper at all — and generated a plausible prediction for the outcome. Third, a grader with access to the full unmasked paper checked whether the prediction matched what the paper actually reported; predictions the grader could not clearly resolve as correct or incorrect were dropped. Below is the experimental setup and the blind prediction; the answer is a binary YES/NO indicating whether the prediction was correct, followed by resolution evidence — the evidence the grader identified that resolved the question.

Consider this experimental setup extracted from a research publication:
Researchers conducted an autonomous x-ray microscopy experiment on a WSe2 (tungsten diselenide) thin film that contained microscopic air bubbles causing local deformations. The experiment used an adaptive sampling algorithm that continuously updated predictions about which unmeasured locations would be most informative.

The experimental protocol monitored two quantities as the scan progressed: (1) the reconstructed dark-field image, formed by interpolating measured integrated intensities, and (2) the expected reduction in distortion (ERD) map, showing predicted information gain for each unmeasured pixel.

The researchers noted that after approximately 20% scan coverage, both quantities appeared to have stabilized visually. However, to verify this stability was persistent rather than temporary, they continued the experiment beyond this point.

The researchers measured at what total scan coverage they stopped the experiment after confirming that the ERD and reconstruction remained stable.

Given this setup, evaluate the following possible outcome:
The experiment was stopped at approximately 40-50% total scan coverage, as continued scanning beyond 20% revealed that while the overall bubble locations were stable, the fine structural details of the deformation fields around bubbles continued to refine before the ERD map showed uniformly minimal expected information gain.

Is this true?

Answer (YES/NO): NO